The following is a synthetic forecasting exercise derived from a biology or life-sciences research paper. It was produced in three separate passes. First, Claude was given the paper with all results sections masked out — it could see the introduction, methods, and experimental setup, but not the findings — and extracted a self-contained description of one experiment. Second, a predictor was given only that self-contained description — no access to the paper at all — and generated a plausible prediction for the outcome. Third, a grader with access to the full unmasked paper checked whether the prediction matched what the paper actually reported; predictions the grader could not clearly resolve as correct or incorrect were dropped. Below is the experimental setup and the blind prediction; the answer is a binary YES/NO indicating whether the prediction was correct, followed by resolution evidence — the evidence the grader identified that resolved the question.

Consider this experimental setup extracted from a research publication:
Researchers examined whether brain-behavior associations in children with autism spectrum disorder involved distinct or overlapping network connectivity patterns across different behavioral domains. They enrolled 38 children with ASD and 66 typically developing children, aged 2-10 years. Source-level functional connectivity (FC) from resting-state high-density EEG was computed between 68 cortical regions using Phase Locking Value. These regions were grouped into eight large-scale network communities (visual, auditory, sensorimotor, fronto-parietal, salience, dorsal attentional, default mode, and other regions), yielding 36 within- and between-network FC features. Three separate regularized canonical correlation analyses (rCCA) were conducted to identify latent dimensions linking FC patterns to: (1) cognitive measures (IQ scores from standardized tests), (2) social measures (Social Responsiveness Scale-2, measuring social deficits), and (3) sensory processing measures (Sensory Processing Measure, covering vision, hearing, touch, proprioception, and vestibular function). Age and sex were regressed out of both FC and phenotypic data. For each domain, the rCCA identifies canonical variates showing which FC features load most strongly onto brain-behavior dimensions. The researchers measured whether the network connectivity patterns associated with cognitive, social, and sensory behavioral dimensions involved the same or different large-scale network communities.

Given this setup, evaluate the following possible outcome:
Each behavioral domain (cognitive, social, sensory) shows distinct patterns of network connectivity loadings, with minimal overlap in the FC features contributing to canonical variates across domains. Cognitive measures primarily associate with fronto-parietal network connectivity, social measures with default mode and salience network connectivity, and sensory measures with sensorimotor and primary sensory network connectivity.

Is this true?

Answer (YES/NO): NO